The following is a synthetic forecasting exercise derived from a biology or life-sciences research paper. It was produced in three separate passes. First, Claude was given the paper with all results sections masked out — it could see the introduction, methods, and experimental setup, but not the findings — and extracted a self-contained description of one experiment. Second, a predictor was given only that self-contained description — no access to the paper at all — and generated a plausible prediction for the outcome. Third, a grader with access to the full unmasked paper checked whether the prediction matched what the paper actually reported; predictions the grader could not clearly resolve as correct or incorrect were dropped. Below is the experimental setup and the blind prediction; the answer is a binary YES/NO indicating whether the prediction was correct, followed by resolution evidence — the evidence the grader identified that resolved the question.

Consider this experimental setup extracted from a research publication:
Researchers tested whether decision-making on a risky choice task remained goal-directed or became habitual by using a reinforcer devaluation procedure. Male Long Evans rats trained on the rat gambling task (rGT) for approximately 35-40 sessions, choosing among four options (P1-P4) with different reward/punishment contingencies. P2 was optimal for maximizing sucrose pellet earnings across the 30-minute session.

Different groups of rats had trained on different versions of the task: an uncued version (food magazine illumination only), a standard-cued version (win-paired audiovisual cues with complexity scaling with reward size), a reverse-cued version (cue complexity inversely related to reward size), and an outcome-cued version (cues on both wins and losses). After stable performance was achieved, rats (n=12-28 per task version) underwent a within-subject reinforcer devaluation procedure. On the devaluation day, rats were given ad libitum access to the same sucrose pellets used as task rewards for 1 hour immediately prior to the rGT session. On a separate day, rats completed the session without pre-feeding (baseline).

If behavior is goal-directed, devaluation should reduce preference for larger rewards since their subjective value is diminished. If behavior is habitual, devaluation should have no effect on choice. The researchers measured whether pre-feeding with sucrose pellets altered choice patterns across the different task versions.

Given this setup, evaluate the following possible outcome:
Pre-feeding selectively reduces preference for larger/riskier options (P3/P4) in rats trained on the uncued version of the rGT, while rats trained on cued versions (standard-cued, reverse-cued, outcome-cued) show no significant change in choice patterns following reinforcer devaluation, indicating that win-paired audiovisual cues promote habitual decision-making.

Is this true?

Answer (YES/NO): YES